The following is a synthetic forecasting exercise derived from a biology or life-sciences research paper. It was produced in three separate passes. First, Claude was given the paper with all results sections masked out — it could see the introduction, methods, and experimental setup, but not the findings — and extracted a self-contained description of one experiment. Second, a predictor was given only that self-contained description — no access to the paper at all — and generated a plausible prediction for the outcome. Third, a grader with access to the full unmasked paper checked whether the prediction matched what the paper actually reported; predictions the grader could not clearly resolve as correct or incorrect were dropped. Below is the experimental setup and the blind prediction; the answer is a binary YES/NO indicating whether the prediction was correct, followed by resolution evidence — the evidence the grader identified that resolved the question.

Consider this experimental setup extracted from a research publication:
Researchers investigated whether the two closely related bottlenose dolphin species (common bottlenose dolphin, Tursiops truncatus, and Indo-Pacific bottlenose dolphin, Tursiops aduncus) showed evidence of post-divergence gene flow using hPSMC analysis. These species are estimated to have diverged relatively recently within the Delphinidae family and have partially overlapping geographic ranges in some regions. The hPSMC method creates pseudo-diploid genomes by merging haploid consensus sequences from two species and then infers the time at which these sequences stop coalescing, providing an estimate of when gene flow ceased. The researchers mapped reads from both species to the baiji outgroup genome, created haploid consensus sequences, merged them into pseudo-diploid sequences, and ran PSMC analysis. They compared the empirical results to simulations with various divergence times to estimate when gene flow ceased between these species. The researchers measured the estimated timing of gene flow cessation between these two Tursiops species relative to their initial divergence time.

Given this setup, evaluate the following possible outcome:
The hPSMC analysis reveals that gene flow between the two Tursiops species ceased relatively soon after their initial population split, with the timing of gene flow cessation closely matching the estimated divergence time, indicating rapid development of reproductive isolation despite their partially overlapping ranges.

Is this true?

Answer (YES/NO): NO